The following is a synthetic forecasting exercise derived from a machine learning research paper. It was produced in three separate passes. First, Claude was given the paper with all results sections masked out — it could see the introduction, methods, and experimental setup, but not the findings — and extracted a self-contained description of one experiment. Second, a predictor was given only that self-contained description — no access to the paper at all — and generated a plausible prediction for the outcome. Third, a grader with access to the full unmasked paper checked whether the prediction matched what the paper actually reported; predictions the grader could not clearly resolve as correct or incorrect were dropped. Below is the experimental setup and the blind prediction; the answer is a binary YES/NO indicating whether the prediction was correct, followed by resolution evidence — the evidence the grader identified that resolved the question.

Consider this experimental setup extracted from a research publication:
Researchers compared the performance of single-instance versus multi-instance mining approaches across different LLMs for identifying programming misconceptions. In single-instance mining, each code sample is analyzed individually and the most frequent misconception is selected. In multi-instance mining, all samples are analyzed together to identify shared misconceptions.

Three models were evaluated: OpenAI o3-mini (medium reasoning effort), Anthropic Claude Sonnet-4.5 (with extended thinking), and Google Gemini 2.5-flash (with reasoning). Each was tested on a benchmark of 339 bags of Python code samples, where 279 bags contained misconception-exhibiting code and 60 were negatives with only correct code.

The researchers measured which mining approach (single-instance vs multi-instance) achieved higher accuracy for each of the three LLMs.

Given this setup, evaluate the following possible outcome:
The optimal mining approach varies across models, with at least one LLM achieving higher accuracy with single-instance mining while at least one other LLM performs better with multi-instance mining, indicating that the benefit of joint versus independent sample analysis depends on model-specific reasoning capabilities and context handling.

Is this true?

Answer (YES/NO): YES